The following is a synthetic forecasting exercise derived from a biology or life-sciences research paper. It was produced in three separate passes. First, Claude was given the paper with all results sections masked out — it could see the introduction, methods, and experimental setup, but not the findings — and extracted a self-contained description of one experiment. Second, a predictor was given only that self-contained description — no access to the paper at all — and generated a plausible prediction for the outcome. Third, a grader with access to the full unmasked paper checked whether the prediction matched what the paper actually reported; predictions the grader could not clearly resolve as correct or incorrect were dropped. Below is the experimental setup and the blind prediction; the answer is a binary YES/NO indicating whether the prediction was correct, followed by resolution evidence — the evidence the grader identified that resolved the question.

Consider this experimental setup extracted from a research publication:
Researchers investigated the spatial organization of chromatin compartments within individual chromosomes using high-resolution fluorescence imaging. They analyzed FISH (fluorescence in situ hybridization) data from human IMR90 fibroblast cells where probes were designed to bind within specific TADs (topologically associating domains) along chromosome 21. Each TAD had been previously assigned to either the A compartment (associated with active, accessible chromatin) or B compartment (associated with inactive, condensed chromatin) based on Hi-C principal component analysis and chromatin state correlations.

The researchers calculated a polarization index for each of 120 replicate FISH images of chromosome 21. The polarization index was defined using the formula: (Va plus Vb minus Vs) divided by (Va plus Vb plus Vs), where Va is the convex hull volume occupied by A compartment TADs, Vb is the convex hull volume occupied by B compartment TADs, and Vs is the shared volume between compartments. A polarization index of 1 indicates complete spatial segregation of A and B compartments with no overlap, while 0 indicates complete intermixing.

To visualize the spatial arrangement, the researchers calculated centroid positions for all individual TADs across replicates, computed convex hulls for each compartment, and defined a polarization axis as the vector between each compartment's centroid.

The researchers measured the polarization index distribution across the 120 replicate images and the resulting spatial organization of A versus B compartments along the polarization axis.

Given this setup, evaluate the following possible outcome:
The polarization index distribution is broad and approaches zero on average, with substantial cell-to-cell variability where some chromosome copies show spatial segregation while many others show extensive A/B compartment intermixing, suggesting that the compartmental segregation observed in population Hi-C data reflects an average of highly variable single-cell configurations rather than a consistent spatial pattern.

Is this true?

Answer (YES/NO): NO